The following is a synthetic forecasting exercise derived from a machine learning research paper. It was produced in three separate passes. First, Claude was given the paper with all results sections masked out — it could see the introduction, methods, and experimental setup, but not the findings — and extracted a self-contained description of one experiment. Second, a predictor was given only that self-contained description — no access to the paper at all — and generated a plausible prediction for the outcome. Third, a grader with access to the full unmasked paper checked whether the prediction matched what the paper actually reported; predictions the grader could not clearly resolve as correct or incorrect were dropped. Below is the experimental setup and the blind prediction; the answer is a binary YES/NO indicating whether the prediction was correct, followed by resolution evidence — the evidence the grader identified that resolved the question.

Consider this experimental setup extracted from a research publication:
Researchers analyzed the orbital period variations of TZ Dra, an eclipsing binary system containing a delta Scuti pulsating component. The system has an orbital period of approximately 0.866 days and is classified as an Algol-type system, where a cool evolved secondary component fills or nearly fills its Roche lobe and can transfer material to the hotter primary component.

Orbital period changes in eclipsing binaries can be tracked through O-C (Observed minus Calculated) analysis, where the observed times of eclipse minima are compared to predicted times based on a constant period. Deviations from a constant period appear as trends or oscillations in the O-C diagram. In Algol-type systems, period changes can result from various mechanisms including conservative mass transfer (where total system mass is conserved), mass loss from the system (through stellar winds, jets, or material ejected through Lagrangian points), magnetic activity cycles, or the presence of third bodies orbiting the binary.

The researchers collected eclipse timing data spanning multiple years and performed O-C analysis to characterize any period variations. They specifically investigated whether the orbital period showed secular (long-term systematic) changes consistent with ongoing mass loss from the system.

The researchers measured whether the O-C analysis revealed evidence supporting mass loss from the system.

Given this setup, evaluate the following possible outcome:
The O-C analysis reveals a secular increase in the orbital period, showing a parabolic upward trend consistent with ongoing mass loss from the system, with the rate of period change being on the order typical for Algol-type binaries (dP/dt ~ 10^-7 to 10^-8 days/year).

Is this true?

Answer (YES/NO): NO